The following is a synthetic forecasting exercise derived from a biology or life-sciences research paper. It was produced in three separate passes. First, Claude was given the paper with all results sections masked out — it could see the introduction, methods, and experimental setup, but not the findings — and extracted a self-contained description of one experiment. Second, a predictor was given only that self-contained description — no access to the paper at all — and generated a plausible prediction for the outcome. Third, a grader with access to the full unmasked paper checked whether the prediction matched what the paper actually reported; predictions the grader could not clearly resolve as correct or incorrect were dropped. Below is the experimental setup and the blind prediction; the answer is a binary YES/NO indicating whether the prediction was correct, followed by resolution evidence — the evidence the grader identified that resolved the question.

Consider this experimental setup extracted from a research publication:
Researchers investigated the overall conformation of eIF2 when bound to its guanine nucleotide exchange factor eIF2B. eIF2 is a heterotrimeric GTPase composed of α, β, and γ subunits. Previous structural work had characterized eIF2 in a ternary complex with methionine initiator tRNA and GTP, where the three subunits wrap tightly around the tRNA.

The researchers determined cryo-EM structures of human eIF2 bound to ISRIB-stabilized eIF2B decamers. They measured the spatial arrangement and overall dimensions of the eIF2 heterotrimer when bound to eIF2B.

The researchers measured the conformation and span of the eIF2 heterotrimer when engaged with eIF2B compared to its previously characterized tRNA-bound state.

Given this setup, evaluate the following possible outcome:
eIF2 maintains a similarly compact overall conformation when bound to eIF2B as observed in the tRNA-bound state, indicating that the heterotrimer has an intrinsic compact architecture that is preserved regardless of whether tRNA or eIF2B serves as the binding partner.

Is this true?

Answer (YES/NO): NO